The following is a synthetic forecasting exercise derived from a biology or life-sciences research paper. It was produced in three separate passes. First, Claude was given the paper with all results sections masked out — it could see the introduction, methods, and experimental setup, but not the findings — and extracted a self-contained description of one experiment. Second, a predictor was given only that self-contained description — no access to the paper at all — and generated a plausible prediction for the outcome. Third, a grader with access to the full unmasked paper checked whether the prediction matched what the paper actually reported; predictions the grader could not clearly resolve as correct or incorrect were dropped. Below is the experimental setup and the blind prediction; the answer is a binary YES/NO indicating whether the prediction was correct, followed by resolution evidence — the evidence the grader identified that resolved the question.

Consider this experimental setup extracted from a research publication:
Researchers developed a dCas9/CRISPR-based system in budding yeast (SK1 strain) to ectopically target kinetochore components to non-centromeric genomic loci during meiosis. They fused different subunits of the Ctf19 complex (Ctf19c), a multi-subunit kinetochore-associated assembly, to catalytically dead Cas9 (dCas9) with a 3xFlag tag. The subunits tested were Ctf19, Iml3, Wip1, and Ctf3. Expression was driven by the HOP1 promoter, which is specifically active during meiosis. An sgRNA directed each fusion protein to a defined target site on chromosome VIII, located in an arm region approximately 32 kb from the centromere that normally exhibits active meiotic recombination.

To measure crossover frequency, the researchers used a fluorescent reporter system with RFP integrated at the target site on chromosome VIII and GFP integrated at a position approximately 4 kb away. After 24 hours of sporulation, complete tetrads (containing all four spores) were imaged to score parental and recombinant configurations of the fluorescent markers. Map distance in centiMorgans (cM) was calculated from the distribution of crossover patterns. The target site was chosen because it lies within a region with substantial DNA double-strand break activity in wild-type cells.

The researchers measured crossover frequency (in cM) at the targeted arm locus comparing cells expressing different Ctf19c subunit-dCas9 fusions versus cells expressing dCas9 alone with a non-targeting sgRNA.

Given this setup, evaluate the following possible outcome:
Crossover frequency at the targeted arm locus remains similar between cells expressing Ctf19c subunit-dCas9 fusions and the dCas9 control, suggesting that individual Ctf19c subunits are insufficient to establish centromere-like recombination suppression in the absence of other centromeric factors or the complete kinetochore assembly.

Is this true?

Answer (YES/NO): NO